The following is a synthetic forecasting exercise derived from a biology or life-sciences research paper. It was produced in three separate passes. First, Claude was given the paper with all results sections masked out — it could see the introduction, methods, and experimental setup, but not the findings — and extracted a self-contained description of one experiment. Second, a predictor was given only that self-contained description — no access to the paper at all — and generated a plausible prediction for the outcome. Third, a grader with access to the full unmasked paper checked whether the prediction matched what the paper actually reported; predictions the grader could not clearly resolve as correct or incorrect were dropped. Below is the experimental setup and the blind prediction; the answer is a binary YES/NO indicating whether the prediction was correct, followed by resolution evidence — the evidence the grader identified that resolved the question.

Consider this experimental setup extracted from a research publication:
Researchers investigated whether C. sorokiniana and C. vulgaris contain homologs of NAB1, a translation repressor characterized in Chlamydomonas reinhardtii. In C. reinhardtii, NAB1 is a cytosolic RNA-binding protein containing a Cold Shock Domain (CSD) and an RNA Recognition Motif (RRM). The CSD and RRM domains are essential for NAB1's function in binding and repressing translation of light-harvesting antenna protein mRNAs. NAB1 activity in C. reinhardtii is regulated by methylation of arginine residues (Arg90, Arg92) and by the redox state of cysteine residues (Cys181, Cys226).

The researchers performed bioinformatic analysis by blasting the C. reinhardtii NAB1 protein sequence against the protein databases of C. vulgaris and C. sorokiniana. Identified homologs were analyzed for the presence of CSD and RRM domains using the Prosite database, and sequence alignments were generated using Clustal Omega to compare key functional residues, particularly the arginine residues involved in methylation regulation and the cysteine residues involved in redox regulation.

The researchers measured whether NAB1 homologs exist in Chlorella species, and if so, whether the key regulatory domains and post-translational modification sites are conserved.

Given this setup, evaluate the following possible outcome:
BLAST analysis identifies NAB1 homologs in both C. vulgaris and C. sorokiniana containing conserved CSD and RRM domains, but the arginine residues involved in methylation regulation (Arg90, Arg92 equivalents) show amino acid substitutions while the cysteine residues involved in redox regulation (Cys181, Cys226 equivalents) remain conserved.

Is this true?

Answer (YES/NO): NO